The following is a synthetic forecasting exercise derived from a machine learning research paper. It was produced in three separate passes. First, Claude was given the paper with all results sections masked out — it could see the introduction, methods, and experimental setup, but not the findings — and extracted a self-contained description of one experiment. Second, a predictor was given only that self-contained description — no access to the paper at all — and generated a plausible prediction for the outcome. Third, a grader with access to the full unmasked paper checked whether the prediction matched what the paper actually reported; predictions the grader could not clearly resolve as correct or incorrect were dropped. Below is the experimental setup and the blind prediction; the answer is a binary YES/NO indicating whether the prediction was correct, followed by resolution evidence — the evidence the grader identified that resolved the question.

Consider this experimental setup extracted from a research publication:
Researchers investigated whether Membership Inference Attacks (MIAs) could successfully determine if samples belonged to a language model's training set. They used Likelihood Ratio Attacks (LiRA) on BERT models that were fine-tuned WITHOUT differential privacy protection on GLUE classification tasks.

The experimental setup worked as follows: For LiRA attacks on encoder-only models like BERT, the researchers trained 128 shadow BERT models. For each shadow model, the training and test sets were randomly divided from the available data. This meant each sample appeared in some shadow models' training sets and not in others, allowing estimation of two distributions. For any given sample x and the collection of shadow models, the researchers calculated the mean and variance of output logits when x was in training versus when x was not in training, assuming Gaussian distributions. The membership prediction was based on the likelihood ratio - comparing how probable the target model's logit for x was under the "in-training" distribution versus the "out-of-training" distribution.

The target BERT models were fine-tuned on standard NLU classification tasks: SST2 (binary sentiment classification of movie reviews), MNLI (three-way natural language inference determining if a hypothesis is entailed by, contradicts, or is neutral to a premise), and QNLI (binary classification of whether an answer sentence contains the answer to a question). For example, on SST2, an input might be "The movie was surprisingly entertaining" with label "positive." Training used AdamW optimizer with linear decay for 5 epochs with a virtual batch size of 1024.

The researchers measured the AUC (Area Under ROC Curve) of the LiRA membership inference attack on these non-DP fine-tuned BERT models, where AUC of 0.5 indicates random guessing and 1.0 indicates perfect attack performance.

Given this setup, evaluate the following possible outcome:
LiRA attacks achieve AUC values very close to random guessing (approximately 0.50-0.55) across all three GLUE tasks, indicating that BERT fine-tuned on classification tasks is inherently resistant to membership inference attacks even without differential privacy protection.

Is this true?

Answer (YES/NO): YES